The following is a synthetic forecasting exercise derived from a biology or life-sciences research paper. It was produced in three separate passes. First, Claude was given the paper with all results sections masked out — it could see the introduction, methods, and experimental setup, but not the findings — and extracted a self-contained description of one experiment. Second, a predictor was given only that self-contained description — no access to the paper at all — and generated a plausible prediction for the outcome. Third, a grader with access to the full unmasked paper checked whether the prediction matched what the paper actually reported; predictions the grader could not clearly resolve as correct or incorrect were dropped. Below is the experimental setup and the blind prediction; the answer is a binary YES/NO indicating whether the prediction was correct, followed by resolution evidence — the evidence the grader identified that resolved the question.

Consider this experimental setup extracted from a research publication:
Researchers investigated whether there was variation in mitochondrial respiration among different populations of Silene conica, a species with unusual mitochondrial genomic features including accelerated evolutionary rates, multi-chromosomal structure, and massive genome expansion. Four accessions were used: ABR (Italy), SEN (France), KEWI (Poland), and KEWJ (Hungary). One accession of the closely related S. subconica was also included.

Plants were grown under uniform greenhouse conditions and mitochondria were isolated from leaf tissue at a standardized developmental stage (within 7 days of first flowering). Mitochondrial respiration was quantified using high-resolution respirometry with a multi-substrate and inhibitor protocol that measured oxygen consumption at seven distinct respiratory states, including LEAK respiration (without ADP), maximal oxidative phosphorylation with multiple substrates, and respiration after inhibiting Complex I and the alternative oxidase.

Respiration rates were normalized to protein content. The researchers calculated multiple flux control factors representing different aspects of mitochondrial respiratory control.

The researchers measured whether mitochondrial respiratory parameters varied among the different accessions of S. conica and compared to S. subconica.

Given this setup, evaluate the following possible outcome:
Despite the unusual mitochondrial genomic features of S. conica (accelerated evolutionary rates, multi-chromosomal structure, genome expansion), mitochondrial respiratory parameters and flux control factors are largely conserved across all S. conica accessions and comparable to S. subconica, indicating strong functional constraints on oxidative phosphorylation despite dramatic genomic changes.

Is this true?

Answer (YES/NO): NO